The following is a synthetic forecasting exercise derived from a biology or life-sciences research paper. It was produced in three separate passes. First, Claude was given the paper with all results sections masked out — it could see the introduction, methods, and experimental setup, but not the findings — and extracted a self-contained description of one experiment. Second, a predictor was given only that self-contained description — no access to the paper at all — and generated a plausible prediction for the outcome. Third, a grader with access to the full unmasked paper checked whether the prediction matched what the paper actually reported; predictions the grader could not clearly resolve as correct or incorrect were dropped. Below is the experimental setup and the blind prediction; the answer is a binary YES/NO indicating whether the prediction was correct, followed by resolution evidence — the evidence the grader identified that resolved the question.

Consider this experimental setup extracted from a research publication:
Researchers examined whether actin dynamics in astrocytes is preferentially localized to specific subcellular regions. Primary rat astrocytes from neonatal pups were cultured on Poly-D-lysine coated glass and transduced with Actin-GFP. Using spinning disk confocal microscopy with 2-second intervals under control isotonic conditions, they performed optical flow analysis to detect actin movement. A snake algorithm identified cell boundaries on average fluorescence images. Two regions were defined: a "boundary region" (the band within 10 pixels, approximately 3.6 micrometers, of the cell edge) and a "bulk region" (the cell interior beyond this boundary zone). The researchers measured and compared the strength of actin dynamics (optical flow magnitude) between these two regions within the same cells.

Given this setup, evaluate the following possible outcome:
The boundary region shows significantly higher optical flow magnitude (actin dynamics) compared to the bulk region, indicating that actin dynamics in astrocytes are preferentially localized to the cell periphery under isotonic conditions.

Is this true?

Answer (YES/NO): YES